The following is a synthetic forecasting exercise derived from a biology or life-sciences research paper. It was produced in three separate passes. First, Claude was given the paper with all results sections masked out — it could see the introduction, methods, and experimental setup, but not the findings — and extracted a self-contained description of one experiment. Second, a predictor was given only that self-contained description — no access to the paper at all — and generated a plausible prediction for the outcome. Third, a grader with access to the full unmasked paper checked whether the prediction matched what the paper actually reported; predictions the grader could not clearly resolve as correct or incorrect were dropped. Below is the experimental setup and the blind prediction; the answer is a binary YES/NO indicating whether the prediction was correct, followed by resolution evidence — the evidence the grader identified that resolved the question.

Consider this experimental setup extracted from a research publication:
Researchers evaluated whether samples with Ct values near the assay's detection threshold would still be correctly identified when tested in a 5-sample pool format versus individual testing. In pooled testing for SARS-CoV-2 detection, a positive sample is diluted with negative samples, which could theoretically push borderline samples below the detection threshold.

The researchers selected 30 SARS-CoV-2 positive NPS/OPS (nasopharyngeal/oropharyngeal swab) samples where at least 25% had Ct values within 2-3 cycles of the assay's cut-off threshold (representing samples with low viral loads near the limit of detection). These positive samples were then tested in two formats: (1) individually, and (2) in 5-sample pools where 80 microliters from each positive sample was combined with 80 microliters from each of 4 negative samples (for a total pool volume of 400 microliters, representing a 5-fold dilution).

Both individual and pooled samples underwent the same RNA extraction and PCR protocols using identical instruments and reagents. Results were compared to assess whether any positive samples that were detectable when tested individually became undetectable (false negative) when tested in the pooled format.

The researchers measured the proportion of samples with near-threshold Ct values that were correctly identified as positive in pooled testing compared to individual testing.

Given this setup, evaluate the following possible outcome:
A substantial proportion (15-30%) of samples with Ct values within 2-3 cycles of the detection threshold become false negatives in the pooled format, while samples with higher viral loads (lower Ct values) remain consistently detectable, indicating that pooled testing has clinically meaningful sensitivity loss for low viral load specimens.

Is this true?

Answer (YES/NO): NO